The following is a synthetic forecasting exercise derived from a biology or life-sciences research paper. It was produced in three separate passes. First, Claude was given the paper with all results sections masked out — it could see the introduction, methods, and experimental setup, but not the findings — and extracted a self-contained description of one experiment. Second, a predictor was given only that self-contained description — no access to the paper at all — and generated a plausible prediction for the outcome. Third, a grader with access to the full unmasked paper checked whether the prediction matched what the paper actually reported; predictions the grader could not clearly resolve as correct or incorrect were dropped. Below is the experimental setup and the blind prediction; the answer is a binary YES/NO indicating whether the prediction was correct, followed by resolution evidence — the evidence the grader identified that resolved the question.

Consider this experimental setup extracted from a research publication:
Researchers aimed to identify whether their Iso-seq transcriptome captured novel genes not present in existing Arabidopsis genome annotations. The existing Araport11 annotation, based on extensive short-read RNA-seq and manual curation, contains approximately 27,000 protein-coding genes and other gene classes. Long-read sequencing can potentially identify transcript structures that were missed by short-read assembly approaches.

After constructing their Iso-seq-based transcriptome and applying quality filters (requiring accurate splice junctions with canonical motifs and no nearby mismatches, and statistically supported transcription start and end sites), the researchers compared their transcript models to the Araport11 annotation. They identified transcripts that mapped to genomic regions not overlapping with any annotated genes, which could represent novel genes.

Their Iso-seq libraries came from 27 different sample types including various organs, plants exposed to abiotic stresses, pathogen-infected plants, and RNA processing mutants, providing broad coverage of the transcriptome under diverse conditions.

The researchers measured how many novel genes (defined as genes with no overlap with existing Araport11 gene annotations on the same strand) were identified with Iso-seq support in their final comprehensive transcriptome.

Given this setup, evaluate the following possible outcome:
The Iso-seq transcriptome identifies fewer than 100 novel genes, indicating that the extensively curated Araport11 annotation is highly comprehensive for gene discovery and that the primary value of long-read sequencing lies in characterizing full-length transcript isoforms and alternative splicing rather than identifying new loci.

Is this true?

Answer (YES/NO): NO